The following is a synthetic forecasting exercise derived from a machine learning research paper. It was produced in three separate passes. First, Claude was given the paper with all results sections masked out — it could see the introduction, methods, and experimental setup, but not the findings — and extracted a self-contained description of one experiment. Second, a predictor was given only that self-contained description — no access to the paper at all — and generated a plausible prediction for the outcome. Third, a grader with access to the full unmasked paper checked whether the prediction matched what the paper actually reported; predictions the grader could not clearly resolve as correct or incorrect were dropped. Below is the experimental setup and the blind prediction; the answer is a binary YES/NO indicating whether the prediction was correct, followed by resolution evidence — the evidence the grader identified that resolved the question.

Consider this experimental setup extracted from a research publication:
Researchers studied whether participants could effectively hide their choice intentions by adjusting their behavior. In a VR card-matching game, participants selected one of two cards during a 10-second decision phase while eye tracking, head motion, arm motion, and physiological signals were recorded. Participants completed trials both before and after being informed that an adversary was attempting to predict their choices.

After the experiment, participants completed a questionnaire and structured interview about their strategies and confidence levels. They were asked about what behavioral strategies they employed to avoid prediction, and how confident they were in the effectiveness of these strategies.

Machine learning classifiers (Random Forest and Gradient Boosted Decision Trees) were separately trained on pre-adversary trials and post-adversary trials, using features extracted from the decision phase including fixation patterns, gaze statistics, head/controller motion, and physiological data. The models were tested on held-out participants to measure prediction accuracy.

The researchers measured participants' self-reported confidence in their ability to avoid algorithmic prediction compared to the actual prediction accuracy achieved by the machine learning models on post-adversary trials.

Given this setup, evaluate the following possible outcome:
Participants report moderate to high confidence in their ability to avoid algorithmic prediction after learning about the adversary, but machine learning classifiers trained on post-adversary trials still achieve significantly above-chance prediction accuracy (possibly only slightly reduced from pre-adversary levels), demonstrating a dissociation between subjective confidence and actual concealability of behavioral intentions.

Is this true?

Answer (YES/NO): YES